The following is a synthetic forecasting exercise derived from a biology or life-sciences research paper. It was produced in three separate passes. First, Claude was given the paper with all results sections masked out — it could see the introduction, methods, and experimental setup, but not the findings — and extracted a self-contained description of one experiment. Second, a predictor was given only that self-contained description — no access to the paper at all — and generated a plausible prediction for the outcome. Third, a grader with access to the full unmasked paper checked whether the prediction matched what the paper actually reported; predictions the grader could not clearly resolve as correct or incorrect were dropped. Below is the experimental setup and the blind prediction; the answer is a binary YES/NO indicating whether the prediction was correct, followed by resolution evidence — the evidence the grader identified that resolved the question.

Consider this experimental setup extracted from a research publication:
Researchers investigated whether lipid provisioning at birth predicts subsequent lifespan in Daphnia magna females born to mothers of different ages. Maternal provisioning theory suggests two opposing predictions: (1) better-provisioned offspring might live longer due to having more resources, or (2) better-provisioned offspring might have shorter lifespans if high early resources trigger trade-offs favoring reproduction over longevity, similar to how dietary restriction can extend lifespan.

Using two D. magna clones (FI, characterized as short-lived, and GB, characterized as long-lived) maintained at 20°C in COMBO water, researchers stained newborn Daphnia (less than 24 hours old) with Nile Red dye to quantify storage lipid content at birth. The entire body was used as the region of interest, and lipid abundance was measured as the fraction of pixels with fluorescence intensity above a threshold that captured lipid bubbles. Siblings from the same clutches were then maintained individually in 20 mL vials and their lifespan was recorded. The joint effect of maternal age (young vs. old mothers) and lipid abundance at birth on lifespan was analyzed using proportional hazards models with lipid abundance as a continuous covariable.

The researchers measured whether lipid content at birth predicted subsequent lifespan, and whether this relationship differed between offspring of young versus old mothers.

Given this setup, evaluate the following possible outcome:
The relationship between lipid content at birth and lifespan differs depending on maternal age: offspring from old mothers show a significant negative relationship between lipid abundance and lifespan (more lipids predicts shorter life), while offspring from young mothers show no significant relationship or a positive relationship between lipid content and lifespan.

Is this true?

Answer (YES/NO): NO